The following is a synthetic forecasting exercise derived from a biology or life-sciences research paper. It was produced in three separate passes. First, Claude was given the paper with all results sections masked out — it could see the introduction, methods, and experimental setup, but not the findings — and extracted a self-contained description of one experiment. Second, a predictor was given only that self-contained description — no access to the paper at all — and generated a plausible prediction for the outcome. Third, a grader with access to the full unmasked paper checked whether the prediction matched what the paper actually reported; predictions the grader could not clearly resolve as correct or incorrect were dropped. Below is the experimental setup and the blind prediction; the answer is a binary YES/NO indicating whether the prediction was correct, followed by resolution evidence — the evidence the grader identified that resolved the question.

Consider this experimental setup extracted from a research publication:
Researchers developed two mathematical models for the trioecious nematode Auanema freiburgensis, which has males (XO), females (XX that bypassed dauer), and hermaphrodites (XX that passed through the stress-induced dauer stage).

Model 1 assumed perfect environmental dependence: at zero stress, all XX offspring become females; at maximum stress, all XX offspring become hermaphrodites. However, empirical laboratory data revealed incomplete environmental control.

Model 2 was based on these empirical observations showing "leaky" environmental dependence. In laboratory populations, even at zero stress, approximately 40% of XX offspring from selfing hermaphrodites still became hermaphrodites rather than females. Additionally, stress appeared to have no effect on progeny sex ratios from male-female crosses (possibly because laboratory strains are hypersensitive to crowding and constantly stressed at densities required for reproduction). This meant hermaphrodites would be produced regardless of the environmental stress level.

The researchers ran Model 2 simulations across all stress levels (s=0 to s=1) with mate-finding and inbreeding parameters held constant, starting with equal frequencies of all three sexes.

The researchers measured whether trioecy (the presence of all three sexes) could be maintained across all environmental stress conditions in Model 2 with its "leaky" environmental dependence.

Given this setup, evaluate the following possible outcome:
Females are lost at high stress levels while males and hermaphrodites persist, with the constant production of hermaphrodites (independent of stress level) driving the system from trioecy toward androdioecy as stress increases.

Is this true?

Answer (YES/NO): NO